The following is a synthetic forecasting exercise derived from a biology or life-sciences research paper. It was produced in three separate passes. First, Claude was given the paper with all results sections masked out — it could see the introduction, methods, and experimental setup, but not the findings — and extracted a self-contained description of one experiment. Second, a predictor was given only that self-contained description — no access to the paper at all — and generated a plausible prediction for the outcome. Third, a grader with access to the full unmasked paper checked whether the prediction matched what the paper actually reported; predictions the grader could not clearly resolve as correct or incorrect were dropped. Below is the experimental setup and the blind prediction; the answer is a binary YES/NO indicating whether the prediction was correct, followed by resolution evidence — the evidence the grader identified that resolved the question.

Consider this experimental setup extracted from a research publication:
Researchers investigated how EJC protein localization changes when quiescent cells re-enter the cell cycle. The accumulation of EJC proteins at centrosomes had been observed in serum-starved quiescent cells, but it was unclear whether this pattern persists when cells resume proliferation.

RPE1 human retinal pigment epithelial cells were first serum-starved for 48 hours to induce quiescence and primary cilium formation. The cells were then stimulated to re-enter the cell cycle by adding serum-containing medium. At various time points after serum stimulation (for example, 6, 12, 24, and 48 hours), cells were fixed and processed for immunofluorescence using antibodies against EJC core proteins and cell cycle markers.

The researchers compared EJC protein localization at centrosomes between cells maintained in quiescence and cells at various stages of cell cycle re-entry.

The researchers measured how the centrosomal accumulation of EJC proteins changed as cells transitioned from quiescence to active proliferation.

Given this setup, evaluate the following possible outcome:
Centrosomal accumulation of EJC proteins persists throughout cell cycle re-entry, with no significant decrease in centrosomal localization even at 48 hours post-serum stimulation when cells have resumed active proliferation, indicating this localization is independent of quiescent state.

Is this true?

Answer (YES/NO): NO